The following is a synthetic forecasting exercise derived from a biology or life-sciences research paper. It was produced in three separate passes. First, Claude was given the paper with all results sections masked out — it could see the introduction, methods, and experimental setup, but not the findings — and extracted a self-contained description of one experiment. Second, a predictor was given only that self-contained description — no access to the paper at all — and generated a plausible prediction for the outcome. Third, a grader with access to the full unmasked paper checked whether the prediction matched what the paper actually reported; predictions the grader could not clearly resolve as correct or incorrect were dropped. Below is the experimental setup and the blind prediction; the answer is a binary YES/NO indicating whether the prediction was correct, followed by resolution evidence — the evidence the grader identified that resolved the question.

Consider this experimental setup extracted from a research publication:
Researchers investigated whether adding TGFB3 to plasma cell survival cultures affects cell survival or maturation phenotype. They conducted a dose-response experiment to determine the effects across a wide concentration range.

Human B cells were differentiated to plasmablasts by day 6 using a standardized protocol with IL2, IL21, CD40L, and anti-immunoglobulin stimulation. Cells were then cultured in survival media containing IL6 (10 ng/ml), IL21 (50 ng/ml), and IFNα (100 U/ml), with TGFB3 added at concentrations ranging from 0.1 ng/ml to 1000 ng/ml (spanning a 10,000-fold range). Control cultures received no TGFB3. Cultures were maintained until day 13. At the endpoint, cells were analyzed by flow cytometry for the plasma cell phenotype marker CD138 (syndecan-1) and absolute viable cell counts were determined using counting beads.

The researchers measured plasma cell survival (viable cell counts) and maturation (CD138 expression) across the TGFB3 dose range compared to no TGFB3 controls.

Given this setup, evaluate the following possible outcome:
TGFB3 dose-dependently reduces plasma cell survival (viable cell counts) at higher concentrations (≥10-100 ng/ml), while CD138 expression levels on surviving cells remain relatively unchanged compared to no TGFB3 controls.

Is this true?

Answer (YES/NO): NO